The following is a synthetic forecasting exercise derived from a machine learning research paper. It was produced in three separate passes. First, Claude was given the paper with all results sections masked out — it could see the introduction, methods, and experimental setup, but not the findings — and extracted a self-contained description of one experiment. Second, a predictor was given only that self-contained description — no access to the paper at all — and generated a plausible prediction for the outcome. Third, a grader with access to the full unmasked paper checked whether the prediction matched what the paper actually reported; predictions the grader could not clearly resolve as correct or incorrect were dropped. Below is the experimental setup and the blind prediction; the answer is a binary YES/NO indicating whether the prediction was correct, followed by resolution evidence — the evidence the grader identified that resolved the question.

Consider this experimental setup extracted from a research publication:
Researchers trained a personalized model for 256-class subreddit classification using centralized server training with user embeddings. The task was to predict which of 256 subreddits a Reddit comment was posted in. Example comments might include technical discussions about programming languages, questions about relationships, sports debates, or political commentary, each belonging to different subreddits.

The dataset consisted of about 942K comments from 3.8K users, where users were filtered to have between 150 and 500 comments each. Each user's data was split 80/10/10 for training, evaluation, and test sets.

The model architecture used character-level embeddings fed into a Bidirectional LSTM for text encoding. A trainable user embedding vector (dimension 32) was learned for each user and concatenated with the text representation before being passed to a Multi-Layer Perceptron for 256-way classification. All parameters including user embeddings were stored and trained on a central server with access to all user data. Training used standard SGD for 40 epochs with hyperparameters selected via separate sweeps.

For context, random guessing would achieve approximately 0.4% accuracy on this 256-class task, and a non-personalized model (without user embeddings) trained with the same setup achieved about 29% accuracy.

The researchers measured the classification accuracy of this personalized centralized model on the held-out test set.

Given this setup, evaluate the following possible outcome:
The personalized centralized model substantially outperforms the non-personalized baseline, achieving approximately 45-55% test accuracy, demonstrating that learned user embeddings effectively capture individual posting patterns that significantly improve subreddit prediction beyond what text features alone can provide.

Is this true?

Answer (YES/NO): NO